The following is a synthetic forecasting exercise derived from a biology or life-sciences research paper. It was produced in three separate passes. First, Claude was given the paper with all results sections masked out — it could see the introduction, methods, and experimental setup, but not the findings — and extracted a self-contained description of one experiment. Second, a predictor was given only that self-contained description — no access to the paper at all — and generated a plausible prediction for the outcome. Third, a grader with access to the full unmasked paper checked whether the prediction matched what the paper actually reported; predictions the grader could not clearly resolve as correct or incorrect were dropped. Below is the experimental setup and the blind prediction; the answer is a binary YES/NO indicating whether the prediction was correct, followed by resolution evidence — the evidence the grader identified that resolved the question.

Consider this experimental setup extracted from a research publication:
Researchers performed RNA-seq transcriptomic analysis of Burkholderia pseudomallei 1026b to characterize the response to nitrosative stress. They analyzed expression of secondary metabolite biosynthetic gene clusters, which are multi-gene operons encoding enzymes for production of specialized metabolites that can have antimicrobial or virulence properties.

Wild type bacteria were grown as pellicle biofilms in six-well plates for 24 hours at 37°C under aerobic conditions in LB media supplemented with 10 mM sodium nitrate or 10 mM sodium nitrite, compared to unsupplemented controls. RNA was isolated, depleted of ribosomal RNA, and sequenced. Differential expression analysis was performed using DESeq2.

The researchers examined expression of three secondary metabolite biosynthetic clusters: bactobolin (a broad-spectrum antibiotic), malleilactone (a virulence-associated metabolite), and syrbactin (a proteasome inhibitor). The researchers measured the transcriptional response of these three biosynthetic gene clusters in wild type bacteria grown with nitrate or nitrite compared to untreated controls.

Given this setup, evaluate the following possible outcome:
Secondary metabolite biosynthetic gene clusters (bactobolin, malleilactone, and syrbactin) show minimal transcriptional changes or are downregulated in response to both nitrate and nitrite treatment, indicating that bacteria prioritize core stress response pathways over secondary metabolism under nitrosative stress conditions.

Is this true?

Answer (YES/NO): NO